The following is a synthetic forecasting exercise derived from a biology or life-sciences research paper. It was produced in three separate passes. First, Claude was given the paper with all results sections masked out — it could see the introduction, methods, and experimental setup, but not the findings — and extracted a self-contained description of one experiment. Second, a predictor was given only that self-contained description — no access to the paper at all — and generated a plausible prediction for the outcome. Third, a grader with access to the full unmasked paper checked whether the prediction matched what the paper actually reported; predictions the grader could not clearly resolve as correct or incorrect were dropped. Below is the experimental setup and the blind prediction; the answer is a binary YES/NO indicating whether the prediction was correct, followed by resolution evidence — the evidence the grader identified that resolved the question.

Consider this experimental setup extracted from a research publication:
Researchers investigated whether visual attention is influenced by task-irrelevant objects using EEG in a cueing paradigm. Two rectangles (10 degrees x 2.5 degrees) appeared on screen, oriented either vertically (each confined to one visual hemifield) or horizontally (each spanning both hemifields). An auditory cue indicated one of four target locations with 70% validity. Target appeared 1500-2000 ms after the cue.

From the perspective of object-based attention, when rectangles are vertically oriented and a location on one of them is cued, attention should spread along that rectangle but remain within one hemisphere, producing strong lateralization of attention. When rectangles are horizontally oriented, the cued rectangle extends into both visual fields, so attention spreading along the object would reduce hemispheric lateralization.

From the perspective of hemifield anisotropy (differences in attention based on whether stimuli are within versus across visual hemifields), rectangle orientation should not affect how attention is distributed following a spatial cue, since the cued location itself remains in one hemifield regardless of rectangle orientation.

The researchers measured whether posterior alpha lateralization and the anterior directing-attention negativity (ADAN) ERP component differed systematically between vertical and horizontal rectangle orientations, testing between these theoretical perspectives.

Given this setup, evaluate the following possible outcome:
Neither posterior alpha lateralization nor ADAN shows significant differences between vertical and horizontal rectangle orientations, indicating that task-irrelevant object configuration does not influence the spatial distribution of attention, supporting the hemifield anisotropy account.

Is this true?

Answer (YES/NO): NO